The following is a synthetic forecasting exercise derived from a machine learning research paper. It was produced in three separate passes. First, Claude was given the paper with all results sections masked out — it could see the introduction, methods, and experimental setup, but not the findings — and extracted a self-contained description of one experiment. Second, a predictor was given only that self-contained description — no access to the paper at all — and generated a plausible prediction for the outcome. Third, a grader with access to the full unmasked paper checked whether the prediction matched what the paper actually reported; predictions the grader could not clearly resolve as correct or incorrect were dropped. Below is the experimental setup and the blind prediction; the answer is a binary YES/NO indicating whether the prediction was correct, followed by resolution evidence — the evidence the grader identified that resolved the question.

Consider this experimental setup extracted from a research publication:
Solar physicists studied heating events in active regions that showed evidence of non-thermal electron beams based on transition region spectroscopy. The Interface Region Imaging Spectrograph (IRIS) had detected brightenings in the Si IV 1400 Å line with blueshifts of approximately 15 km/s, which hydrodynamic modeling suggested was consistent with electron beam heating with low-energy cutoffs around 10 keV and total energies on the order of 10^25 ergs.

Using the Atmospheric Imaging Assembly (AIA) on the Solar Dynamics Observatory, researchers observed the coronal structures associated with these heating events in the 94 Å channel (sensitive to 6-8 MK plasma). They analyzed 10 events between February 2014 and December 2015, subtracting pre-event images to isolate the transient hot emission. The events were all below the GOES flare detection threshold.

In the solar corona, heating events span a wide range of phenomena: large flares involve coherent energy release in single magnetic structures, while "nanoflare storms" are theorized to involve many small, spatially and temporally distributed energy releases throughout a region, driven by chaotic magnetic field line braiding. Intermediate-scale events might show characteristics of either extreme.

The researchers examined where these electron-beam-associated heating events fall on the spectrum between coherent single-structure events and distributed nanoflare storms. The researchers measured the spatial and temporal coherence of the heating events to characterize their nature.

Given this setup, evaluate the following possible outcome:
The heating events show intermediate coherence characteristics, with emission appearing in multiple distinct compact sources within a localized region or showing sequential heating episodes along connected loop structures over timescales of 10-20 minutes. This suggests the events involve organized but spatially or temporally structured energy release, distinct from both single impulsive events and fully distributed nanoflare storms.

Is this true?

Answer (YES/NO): YES